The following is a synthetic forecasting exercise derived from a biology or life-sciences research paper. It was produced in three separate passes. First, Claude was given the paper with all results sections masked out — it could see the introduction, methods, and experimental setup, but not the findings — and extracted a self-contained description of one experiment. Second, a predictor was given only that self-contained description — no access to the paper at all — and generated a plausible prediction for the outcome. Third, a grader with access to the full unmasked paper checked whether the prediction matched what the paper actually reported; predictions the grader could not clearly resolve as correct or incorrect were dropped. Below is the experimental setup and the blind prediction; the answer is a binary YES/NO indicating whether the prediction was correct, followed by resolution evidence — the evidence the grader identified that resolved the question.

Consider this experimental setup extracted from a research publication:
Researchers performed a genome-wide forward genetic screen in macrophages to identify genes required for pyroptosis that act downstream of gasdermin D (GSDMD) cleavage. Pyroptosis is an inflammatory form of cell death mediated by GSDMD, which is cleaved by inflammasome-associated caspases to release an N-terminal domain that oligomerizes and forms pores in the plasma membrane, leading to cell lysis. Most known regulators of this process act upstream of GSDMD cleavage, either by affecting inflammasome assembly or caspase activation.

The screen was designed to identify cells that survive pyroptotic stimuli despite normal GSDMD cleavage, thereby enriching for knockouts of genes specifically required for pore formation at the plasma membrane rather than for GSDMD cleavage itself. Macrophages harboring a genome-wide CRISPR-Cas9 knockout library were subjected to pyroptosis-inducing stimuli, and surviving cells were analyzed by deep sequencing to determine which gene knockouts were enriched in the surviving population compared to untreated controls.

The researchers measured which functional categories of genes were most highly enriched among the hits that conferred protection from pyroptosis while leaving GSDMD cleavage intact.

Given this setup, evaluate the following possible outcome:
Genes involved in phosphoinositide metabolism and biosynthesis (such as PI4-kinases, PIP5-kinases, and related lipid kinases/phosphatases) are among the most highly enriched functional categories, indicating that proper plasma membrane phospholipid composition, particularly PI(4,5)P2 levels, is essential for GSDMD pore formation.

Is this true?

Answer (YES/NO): NO